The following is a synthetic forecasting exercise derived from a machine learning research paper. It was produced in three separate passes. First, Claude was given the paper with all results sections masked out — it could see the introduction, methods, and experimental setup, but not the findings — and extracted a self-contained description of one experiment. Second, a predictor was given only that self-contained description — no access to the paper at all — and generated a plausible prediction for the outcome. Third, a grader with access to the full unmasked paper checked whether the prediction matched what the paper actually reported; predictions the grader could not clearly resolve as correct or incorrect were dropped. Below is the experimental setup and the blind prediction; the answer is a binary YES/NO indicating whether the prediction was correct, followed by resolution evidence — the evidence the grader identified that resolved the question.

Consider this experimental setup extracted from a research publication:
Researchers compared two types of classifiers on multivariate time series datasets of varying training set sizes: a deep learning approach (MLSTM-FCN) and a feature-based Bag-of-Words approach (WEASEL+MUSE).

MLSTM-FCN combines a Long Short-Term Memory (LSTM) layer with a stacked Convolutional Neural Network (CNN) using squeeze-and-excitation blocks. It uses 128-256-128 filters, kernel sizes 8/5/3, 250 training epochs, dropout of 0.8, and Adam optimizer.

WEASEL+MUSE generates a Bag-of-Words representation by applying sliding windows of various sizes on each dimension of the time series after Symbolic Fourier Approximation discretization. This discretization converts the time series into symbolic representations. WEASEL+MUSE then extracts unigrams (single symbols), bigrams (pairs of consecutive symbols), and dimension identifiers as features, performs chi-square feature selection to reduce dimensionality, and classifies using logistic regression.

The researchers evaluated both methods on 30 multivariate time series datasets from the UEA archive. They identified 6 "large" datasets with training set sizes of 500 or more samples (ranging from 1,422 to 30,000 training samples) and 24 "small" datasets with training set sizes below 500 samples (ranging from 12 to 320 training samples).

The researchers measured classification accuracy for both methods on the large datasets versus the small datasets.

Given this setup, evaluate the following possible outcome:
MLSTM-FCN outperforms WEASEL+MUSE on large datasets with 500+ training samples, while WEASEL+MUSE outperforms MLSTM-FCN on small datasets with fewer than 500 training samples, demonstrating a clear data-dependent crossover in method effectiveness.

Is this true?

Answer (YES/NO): YES